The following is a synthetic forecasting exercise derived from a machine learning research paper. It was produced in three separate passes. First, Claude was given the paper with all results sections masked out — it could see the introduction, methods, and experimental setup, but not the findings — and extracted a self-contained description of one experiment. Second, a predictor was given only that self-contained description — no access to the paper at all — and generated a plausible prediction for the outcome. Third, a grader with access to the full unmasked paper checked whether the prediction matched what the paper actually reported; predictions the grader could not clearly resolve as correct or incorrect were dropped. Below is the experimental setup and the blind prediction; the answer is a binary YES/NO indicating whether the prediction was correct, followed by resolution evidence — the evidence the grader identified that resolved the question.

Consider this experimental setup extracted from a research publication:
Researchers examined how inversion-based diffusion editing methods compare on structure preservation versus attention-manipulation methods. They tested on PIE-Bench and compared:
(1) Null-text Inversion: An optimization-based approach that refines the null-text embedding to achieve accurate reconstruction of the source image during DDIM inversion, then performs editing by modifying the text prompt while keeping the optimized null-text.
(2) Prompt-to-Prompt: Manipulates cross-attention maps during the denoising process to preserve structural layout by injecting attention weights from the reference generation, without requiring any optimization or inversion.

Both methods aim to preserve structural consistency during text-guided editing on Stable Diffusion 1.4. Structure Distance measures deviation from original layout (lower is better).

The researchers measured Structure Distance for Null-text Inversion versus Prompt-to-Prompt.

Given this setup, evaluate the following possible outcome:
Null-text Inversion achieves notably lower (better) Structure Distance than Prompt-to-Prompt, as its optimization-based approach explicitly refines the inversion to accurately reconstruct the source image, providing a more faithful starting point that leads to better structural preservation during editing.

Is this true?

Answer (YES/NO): YES